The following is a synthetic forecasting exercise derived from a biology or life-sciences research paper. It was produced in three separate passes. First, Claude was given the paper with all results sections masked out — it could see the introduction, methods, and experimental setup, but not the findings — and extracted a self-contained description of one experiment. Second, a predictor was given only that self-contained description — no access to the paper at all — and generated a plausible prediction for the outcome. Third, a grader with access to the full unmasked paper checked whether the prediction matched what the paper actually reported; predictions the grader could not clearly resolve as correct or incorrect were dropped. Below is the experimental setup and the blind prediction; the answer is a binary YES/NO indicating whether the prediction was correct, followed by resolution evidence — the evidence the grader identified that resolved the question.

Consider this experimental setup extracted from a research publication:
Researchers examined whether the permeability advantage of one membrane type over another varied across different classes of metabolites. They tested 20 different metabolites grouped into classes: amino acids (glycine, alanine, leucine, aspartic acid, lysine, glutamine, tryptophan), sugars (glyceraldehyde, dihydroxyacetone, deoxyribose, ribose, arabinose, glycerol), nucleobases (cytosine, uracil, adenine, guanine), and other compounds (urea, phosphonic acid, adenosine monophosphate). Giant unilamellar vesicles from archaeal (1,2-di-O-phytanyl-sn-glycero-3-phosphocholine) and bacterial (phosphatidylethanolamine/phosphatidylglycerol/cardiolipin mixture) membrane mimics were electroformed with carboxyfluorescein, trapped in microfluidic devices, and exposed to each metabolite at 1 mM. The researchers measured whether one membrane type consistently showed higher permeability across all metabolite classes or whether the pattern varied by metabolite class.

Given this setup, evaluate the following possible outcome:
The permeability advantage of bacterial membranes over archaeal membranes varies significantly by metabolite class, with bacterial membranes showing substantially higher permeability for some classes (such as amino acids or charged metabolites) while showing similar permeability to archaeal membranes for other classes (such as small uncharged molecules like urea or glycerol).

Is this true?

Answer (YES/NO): NO